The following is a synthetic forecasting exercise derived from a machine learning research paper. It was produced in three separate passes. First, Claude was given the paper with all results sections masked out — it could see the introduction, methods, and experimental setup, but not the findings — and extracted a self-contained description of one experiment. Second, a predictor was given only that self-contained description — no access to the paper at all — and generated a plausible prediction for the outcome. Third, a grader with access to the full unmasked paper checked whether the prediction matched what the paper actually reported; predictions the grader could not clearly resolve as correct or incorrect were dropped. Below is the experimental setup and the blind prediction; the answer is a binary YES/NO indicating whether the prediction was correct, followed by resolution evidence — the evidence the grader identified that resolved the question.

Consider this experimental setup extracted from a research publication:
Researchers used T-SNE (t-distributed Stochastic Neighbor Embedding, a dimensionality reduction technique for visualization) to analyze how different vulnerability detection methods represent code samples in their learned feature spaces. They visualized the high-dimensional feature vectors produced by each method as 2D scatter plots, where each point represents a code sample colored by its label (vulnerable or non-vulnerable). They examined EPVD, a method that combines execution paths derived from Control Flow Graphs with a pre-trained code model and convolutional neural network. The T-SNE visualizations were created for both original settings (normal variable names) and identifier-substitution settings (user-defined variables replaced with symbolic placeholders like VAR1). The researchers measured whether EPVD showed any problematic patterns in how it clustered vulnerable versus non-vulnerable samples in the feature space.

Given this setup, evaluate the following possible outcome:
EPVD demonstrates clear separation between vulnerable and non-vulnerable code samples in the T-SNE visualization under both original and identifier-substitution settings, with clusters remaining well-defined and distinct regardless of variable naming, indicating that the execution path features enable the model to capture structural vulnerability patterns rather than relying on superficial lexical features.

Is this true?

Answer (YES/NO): NO